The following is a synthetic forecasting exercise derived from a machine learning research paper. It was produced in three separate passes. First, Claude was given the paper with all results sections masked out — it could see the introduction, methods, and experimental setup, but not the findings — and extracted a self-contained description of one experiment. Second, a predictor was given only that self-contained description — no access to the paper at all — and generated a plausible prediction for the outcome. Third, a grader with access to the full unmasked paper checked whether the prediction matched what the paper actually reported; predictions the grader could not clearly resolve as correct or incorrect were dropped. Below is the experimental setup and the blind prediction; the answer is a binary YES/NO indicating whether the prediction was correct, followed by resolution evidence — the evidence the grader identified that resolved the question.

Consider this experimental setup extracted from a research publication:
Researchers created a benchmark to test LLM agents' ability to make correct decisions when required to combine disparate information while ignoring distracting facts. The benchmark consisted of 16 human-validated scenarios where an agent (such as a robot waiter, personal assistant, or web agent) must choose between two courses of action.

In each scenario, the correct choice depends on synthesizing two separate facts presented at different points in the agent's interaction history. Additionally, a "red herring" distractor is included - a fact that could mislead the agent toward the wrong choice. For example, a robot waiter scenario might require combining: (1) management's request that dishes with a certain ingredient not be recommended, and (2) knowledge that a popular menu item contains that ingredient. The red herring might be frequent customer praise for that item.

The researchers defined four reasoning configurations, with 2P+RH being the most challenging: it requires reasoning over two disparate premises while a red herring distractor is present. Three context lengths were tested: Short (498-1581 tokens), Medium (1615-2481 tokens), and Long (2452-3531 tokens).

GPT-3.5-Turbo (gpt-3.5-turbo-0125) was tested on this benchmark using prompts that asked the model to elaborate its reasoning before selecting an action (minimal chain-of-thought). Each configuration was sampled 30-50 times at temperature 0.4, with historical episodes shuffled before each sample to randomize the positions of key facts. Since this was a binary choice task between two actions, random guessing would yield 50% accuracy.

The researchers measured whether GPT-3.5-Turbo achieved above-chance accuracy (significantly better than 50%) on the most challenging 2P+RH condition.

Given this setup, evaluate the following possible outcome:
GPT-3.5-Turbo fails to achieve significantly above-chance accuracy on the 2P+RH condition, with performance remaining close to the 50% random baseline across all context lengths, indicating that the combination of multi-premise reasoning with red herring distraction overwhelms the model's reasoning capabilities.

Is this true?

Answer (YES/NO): NO